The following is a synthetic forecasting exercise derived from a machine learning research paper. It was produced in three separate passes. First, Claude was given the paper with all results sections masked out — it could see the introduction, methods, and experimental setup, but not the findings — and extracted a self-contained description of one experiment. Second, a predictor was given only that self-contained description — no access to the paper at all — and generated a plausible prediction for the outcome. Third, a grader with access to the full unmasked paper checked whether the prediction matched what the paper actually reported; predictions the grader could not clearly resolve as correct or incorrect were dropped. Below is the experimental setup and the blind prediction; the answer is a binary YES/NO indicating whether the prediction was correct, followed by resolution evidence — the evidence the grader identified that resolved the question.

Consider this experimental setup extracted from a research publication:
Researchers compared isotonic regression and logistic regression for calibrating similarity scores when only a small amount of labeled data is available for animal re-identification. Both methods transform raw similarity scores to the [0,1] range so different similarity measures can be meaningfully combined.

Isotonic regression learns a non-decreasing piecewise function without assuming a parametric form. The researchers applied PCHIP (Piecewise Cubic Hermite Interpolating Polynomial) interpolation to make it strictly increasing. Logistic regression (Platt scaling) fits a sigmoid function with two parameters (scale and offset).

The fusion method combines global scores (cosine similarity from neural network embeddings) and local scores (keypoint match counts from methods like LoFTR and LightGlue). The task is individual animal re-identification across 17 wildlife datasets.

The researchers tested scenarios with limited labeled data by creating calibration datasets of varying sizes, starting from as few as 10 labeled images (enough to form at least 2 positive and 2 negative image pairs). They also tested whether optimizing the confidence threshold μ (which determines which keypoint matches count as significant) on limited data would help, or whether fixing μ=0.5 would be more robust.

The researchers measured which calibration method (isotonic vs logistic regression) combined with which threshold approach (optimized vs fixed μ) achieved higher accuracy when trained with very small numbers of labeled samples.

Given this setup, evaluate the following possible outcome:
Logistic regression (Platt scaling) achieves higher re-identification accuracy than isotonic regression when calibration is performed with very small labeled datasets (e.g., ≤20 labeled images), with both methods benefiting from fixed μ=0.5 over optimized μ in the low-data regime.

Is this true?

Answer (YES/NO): NO